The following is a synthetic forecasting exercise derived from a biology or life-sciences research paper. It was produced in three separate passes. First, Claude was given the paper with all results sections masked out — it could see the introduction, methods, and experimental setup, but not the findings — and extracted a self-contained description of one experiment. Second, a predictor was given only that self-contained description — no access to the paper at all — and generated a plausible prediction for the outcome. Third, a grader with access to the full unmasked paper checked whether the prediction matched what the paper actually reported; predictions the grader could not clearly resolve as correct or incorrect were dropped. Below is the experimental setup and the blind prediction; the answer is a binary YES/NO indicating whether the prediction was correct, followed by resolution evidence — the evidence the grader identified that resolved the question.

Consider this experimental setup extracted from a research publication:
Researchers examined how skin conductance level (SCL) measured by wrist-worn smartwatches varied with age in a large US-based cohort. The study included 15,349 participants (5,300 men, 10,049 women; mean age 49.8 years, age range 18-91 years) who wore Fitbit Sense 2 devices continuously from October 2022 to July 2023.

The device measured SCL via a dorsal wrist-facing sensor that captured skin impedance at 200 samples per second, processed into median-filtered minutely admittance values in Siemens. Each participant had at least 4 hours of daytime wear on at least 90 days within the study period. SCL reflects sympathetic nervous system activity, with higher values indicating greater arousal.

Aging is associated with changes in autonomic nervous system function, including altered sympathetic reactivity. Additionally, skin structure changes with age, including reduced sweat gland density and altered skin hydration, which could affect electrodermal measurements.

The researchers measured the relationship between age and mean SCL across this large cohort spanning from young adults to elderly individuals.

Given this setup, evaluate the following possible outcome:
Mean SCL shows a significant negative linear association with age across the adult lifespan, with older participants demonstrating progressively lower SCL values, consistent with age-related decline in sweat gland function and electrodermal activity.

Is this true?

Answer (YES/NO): NO